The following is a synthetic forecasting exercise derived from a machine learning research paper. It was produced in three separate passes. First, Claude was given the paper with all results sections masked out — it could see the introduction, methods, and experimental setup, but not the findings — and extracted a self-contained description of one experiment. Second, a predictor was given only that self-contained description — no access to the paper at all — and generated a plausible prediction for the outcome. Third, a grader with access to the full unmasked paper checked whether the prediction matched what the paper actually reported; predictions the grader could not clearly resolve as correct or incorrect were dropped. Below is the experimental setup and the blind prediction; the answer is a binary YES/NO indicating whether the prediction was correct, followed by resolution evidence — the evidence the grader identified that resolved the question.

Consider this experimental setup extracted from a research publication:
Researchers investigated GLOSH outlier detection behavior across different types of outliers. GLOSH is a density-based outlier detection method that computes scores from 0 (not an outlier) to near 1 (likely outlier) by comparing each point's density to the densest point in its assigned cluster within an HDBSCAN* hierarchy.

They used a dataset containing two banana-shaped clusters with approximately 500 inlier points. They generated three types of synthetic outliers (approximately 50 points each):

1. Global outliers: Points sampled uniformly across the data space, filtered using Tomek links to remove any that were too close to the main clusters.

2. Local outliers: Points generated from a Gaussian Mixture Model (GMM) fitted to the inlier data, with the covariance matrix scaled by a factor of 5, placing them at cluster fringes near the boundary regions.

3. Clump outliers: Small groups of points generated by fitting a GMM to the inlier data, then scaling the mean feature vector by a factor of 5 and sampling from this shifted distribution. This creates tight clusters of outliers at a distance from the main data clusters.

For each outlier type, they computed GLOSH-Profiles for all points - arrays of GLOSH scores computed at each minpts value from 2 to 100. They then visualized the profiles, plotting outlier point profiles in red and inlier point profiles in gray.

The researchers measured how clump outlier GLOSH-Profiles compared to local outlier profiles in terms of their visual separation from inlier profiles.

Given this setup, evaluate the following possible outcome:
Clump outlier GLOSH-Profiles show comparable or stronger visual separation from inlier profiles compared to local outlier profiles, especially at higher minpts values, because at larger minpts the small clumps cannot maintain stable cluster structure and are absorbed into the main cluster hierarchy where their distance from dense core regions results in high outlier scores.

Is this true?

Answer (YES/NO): NO